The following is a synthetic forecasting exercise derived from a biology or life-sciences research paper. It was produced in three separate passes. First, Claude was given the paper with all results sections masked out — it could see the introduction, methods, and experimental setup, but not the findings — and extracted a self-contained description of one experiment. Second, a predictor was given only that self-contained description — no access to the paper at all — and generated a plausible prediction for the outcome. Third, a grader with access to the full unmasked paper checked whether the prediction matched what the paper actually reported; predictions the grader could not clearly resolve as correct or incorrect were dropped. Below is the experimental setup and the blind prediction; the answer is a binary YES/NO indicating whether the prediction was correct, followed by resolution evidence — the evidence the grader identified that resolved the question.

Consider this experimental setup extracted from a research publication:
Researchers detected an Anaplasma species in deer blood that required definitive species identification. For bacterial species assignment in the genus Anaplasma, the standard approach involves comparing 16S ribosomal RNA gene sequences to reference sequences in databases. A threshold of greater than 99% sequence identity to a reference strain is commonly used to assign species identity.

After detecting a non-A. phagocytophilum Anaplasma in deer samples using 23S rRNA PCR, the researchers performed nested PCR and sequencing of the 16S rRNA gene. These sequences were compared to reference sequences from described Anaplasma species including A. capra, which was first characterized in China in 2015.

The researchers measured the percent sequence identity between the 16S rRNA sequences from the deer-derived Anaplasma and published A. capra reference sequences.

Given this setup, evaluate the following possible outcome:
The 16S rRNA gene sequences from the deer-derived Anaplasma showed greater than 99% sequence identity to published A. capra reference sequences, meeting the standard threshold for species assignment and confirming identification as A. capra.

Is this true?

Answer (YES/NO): YES